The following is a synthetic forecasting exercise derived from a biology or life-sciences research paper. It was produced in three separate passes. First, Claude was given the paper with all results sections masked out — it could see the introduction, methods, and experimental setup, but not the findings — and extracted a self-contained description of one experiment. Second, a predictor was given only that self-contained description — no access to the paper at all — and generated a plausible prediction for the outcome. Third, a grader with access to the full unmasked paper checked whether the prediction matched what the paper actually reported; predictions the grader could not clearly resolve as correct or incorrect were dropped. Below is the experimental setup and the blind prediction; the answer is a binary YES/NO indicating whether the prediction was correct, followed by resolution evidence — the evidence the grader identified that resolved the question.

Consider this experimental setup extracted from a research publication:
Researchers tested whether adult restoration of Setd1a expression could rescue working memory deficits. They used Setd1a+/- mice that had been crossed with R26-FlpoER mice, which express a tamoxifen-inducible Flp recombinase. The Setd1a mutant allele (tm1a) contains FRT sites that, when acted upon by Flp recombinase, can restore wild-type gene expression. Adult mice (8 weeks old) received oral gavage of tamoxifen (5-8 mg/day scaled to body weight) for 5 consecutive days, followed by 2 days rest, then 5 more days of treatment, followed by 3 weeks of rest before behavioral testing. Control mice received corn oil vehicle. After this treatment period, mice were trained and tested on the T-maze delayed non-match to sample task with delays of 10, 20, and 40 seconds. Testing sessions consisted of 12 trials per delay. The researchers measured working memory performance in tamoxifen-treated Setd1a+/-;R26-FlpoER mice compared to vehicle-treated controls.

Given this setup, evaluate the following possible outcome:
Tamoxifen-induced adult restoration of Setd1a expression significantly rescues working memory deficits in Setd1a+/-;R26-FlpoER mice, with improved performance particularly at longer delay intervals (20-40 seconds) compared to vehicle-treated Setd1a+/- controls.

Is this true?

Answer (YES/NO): NO